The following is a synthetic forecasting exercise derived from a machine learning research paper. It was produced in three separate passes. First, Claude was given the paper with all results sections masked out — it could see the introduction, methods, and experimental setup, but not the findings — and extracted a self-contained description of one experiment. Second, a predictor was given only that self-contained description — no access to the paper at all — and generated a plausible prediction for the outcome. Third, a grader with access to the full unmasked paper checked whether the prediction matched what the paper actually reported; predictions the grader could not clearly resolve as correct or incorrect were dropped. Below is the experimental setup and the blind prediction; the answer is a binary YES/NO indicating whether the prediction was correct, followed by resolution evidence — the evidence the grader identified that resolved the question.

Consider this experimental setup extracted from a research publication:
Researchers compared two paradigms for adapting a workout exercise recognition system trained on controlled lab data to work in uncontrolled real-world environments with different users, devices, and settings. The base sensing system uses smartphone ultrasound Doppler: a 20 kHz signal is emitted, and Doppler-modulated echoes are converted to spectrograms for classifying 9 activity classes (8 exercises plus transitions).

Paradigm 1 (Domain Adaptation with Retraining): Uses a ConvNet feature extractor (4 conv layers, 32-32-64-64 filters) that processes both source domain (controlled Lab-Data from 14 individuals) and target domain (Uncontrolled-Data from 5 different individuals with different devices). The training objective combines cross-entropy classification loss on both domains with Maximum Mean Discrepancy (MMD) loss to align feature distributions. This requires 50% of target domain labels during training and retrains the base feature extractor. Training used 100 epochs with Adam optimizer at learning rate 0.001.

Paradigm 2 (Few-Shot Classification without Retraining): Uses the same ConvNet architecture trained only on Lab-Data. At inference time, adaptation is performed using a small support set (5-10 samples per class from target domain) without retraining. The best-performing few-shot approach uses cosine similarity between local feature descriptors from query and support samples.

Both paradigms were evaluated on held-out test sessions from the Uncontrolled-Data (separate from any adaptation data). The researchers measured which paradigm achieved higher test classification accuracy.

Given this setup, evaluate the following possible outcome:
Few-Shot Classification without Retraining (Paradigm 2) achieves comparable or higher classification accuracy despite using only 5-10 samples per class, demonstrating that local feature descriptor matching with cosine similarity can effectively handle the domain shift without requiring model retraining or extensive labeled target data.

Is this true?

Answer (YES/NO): YES